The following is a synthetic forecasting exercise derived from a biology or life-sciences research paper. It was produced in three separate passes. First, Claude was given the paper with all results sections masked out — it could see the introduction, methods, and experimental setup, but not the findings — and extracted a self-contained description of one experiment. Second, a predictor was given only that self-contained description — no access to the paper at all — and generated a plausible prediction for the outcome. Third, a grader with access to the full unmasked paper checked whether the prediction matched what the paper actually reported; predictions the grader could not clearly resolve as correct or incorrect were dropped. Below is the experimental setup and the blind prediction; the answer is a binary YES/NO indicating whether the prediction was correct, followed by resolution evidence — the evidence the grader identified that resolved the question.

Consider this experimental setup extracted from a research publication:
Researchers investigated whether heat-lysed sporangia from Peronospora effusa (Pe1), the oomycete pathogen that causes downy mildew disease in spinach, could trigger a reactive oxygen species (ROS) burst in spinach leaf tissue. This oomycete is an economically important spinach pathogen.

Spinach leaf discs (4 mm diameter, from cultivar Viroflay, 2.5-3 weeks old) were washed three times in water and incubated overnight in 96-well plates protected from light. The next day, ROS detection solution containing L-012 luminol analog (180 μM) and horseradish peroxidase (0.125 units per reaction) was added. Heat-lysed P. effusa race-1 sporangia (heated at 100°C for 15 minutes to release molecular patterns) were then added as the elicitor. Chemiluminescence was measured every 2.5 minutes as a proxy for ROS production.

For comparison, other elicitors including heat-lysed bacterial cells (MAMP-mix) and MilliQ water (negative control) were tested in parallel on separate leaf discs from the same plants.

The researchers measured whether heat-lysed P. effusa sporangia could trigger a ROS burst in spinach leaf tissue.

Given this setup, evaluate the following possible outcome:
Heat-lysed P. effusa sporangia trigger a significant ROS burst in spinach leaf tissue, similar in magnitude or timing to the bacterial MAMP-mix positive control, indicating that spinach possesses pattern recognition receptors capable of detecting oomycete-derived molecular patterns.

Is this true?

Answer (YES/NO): NO